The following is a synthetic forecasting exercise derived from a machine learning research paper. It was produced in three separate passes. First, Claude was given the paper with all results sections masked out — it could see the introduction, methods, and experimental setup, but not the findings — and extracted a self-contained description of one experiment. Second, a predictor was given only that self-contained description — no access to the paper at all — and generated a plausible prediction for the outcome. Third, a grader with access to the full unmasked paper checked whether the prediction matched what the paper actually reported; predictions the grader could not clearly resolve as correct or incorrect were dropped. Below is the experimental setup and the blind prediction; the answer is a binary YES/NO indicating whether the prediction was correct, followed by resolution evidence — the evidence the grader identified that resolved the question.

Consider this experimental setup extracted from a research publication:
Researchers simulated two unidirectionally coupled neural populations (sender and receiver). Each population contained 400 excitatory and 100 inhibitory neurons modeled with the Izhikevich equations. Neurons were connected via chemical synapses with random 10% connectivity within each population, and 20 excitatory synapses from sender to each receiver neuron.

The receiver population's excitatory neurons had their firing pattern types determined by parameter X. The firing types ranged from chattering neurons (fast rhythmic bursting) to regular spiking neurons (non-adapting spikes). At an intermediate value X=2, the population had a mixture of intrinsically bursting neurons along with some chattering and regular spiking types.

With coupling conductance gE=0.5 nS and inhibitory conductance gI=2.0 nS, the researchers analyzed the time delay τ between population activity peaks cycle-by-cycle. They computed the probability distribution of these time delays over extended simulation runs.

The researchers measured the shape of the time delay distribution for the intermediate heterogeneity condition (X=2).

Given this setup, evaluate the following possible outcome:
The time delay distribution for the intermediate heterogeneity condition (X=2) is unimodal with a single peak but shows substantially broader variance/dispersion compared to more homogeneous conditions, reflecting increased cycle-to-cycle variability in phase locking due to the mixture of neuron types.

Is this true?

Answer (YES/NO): NO